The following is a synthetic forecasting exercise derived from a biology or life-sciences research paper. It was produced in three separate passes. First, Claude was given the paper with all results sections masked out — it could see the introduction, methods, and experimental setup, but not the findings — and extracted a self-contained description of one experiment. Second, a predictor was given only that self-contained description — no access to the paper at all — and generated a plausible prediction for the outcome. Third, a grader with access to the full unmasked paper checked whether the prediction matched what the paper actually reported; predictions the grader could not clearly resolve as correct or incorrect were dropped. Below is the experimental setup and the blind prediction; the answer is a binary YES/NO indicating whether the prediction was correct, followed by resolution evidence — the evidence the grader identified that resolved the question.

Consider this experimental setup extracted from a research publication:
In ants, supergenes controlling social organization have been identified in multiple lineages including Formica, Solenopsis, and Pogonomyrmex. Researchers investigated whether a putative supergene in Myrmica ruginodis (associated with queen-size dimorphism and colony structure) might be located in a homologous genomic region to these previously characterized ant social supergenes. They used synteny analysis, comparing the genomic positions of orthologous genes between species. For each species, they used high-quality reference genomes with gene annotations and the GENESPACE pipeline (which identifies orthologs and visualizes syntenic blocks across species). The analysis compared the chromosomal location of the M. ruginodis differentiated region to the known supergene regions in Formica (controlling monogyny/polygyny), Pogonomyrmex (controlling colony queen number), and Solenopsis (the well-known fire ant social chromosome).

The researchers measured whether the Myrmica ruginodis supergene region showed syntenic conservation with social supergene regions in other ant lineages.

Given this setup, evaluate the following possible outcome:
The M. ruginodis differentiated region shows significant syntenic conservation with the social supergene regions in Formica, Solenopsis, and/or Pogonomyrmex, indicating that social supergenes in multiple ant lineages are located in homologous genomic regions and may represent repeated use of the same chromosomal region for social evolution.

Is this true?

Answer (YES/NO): NO